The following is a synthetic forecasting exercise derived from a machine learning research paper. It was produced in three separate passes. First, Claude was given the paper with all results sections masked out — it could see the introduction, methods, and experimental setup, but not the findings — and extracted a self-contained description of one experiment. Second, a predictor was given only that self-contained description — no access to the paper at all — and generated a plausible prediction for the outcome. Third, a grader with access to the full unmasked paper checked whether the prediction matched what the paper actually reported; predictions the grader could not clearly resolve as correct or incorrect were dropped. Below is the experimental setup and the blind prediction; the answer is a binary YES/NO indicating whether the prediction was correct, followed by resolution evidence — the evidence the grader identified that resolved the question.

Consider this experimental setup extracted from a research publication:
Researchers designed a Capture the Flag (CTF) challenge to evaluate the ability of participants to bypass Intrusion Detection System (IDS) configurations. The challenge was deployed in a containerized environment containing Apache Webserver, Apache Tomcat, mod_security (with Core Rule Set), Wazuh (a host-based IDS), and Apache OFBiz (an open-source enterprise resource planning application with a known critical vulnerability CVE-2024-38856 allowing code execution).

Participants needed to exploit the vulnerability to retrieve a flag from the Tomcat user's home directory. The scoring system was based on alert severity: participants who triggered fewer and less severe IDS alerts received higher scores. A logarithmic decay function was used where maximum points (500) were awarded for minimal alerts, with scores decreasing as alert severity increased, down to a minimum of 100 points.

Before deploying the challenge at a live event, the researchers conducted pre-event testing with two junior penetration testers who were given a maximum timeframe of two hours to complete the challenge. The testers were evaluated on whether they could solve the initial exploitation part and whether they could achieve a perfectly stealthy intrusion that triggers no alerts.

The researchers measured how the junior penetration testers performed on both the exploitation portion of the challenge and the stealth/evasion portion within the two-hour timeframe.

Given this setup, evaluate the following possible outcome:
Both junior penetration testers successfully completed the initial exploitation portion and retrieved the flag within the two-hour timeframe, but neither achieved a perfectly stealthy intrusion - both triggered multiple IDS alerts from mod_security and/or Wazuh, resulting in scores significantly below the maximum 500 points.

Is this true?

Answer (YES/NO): YES